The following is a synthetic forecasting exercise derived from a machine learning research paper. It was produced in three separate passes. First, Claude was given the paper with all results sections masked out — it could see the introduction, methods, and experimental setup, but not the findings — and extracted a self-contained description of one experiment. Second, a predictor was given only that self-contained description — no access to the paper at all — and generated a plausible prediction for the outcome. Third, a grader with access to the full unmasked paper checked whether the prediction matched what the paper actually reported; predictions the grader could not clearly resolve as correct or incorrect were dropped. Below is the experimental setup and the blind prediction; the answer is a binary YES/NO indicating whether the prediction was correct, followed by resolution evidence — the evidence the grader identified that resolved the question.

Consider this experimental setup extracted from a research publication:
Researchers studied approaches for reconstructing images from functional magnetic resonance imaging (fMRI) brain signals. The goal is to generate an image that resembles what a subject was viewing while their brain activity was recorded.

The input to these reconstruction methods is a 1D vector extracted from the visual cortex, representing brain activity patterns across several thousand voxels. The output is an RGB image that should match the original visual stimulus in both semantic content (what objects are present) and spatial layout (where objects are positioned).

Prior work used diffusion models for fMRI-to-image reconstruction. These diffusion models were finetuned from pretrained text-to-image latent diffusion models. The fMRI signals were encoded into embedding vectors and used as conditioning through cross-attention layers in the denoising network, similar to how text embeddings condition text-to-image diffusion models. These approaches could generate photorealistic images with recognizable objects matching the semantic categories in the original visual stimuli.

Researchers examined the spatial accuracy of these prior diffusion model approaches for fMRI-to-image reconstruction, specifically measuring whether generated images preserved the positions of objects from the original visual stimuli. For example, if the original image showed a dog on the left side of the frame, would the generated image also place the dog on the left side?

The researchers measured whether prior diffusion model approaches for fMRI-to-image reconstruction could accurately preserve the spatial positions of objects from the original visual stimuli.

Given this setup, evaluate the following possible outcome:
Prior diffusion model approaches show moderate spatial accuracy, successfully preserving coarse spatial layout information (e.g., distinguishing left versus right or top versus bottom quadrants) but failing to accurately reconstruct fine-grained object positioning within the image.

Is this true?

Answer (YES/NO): NO